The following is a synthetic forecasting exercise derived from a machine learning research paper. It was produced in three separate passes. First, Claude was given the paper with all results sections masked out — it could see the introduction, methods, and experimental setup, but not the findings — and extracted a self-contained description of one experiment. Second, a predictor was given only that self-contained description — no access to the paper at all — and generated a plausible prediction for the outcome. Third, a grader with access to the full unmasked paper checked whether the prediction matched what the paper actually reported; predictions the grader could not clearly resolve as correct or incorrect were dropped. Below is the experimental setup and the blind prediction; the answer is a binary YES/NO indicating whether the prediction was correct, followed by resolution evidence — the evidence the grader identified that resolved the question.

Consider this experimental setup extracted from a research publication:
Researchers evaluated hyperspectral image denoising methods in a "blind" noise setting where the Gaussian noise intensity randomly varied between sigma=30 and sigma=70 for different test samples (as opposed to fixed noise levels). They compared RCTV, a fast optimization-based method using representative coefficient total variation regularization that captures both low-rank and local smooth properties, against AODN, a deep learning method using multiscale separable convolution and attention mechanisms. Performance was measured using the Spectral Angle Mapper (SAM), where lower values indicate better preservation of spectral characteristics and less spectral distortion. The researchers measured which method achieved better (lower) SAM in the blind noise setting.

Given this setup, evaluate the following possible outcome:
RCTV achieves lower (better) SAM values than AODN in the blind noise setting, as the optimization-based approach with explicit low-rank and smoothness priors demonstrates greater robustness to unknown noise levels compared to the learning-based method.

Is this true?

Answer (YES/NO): YES